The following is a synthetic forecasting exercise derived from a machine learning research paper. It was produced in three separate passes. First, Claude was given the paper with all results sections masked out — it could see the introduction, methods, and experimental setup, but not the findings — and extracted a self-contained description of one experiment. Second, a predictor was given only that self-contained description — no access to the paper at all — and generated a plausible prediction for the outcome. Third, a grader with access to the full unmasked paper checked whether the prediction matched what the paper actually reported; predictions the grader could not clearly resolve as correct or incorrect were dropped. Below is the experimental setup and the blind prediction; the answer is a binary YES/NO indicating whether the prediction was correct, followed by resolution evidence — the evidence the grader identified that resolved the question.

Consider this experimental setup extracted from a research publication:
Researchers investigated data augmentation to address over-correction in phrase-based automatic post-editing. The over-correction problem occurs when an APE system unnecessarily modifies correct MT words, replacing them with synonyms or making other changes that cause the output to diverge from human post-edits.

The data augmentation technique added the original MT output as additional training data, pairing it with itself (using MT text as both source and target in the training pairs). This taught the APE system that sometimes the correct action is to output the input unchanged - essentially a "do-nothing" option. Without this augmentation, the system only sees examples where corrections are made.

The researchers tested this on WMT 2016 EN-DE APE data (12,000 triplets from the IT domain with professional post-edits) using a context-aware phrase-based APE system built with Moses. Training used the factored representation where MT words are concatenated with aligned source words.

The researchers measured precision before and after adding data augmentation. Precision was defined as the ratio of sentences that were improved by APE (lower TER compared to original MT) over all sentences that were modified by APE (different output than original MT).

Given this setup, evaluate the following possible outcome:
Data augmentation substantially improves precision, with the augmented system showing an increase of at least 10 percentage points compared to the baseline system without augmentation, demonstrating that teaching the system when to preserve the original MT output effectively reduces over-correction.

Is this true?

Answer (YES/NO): YES